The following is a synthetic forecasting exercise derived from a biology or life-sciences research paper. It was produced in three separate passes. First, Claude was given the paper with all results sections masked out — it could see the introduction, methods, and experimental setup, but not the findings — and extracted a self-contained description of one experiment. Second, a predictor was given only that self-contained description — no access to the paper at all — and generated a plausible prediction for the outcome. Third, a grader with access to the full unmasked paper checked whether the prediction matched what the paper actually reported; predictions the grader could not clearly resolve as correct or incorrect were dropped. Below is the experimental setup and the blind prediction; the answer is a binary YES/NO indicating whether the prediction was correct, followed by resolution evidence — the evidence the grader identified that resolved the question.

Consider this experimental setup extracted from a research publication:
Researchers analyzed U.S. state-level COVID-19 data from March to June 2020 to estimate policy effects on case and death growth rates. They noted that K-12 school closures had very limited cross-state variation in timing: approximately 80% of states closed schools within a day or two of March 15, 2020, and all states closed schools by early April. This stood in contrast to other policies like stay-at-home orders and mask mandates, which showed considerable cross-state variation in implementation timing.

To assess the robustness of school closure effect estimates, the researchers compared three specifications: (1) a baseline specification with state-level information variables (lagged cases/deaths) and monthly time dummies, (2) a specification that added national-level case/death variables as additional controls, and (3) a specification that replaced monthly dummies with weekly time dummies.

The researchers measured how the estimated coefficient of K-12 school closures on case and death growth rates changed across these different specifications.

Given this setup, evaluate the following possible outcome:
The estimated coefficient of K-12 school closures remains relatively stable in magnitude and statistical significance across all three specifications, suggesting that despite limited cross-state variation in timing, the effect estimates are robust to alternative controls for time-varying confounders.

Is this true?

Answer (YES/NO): NO